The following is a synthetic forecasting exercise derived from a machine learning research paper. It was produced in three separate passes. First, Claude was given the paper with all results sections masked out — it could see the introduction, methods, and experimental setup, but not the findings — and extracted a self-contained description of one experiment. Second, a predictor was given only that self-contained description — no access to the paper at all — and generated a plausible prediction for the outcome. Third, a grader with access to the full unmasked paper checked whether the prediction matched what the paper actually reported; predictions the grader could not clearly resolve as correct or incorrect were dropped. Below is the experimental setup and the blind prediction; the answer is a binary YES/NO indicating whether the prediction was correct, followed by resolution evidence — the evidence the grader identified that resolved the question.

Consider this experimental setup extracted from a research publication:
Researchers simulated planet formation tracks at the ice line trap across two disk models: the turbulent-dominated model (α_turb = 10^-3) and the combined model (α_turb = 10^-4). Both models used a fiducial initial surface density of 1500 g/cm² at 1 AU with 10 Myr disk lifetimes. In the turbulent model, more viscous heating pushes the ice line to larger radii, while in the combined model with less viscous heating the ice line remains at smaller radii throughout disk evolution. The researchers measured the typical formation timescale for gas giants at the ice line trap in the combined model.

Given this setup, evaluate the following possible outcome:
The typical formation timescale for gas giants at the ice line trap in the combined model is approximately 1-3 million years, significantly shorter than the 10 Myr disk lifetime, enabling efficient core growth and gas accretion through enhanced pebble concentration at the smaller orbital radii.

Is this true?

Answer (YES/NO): NO